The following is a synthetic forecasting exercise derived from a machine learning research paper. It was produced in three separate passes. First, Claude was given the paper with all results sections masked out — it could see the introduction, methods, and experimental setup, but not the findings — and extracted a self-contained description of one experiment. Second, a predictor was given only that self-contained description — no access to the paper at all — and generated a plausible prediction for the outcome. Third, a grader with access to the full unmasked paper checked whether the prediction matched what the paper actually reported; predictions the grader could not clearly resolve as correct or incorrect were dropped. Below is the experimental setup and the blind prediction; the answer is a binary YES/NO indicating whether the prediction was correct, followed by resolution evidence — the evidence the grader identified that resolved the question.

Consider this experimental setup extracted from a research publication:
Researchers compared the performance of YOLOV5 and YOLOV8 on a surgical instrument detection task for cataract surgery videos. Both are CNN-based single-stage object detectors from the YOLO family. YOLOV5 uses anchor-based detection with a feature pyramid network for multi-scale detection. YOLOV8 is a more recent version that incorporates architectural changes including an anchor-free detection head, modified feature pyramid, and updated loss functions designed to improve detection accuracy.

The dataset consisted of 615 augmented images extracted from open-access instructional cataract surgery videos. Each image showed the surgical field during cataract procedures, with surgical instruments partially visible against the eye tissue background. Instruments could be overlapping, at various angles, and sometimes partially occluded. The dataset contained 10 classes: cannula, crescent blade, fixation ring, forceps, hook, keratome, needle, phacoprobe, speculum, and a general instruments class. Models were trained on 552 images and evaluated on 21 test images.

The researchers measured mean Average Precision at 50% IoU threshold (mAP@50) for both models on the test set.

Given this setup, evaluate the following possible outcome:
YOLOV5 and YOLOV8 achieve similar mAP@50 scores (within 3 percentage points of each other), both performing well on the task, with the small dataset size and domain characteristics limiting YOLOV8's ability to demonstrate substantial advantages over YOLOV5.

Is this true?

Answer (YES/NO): NO